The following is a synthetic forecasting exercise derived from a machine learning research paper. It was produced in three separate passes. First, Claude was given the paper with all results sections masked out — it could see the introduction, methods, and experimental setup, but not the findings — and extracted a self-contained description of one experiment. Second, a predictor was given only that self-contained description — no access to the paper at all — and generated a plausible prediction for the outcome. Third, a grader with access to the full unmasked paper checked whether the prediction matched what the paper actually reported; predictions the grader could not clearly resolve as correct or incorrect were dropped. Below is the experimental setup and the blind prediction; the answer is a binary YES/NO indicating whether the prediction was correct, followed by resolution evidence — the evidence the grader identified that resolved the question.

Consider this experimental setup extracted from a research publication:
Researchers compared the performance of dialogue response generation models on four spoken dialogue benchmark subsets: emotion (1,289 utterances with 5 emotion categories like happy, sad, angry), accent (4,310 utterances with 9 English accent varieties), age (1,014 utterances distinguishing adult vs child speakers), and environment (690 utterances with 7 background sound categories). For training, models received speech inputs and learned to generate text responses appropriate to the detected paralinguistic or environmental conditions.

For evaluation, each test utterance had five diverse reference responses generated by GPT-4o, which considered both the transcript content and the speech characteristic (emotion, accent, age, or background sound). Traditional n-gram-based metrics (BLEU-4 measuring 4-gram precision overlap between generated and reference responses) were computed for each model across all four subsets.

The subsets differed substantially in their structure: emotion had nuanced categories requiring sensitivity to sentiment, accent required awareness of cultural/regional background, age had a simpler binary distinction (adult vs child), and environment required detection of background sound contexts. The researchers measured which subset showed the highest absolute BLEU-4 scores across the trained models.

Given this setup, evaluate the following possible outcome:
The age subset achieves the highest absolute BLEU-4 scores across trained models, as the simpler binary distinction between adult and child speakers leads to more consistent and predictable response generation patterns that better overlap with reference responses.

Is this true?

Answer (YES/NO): YES